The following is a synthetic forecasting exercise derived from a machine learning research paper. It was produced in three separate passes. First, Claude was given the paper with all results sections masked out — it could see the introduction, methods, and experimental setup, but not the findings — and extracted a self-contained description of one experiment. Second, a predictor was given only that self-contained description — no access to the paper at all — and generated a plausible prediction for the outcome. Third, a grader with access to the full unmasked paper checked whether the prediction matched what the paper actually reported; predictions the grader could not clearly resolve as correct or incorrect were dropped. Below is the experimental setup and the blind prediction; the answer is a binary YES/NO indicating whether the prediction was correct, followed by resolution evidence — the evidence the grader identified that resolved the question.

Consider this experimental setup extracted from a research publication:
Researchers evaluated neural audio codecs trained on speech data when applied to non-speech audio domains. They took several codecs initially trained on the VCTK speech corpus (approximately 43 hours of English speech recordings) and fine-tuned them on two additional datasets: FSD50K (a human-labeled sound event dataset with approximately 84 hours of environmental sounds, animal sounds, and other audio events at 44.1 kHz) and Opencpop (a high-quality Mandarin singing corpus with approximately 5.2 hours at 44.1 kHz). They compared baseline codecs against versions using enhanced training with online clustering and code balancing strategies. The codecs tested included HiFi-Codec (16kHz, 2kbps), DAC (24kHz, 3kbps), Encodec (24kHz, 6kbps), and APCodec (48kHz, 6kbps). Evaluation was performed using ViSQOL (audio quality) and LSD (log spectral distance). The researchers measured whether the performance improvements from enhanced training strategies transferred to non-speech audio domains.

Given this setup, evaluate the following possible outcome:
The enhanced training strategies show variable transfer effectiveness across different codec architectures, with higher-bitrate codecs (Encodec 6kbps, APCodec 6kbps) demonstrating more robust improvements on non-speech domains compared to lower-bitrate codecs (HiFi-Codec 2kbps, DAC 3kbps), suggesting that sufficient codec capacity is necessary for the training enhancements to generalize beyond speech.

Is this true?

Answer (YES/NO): NO